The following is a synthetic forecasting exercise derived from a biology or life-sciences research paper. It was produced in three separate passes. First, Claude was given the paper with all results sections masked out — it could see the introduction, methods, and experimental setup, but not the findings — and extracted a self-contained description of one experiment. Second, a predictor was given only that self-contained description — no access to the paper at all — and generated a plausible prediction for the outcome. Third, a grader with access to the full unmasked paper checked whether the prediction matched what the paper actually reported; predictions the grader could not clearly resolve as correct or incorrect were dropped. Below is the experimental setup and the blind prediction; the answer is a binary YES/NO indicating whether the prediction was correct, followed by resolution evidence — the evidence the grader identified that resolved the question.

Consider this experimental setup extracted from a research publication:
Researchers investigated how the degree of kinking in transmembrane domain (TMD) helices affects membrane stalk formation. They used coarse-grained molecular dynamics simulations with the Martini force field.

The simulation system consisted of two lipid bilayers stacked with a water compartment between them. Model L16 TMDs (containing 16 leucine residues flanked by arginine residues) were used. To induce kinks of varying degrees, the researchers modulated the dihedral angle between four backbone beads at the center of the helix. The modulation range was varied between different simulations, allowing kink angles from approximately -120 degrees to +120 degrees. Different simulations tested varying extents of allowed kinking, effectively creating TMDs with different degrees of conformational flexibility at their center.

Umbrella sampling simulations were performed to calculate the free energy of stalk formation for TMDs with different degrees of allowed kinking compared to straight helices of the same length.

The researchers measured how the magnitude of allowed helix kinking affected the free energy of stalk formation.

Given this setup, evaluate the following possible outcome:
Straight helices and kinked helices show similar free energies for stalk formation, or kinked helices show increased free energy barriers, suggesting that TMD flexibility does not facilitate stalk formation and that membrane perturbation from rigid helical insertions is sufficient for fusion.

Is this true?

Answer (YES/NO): NO